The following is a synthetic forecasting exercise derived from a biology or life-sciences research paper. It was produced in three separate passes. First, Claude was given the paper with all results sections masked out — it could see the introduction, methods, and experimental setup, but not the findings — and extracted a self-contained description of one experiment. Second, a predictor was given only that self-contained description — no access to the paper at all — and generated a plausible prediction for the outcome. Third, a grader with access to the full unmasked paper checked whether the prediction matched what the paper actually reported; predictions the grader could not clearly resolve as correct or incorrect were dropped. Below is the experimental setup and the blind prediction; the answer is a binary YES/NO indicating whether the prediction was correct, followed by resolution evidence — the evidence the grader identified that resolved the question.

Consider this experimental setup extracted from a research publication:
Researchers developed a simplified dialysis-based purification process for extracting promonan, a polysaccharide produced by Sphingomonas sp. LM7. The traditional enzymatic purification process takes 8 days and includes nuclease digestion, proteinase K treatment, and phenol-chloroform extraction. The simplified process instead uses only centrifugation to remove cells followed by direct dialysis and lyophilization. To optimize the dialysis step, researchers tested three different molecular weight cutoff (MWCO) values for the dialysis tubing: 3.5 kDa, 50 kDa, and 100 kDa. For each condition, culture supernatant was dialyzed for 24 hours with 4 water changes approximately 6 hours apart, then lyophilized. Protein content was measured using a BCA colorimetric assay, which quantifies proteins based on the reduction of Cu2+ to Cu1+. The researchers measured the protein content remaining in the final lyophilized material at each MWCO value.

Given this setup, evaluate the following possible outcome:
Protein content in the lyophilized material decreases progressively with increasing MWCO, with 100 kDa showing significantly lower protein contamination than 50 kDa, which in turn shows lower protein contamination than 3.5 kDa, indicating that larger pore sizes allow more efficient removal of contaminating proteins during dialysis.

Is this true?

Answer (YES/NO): NO